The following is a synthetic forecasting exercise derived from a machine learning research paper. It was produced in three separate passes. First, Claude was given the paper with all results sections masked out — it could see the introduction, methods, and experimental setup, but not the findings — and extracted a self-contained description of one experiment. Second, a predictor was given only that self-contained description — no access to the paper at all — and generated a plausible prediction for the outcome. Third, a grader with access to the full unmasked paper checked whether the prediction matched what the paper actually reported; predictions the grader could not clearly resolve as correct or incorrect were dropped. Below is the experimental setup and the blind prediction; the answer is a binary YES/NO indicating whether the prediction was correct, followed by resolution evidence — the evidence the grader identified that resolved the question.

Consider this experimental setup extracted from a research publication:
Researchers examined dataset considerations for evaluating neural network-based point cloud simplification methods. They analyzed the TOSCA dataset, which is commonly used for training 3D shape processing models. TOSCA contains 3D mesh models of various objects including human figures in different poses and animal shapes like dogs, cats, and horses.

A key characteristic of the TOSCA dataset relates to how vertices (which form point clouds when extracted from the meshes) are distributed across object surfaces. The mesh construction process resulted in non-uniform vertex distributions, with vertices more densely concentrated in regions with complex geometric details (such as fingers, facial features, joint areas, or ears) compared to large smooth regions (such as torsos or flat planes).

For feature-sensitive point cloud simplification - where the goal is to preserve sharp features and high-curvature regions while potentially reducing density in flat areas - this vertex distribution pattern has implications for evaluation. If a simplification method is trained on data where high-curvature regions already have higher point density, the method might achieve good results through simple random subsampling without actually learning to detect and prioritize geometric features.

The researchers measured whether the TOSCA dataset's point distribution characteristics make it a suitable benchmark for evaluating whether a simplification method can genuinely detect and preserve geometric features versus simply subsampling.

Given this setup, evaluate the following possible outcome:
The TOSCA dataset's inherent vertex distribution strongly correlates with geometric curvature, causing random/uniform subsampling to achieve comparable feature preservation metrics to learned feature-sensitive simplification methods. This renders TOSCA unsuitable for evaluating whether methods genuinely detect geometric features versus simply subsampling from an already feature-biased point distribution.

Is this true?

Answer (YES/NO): NO